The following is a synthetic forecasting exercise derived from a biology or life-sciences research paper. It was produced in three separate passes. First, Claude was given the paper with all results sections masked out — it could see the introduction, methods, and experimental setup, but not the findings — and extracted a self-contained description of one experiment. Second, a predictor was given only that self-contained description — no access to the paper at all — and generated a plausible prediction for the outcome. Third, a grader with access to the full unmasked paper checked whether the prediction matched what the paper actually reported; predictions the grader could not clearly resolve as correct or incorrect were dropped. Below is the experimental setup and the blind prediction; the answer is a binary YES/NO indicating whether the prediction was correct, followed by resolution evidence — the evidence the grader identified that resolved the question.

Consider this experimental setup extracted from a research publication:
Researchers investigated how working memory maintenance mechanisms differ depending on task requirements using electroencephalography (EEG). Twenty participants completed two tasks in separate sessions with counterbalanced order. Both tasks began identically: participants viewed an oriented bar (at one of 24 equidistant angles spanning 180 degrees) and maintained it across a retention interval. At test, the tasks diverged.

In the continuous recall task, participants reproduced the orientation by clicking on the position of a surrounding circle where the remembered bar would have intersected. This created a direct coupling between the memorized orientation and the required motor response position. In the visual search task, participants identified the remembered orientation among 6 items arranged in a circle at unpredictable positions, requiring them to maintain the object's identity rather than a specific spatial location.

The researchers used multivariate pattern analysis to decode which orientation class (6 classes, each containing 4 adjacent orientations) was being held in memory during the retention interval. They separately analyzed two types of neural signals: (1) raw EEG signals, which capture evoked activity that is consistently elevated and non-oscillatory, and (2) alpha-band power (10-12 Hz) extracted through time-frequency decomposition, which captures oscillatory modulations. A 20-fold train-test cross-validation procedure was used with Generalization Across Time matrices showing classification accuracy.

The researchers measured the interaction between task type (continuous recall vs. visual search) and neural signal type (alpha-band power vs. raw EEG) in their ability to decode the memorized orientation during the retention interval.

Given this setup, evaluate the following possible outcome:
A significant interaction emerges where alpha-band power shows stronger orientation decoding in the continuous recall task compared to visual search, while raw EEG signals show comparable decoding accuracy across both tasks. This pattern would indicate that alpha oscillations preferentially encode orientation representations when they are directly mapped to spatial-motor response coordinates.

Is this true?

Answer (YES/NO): NO